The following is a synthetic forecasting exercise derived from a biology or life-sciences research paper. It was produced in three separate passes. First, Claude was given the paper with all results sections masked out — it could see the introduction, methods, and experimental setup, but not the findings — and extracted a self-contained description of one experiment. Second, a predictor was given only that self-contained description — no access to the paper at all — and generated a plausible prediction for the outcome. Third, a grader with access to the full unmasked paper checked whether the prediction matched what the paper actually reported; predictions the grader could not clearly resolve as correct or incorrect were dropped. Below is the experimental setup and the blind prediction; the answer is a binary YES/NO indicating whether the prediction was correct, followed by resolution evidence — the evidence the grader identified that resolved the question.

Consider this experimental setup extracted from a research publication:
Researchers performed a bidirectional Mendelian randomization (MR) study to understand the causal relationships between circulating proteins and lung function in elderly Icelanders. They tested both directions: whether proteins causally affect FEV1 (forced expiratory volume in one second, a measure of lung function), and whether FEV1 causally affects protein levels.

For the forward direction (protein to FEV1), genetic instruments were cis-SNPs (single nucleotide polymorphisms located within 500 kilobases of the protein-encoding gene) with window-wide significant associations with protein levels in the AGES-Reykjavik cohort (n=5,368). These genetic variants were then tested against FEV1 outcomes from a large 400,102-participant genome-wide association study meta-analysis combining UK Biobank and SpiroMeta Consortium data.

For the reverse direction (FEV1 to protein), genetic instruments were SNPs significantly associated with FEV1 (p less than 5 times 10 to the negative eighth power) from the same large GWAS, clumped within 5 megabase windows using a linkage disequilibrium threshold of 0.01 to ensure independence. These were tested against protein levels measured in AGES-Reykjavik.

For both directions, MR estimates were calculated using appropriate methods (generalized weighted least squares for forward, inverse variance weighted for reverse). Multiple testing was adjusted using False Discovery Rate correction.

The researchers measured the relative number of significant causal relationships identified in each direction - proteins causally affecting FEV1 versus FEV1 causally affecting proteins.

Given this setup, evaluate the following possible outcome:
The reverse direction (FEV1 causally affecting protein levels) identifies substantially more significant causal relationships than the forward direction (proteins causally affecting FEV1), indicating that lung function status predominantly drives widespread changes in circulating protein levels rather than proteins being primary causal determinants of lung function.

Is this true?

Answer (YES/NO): NO